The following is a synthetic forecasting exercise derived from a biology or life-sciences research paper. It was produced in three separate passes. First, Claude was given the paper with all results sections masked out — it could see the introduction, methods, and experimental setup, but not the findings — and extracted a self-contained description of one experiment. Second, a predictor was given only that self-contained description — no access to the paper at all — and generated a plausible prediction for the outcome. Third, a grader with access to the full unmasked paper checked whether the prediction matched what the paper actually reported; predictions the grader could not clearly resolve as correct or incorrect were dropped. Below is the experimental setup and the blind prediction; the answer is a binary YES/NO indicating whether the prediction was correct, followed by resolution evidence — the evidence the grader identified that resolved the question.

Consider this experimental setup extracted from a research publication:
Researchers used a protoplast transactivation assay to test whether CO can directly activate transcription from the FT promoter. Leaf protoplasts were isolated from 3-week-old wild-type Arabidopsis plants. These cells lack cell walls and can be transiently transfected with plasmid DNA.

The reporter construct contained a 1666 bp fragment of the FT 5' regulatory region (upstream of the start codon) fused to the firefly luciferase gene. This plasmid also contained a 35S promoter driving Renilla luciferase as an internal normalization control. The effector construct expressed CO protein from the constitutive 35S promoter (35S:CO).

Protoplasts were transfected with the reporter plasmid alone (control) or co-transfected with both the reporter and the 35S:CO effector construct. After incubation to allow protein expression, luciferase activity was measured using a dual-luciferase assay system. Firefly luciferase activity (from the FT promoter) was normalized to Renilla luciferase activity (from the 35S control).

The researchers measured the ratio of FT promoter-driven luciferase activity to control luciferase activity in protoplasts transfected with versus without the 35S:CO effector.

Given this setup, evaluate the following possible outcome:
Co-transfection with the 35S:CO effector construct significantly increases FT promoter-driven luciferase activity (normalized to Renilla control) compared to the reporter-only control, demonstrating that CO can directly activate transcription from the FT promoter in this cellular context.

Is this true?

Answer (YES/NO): YES